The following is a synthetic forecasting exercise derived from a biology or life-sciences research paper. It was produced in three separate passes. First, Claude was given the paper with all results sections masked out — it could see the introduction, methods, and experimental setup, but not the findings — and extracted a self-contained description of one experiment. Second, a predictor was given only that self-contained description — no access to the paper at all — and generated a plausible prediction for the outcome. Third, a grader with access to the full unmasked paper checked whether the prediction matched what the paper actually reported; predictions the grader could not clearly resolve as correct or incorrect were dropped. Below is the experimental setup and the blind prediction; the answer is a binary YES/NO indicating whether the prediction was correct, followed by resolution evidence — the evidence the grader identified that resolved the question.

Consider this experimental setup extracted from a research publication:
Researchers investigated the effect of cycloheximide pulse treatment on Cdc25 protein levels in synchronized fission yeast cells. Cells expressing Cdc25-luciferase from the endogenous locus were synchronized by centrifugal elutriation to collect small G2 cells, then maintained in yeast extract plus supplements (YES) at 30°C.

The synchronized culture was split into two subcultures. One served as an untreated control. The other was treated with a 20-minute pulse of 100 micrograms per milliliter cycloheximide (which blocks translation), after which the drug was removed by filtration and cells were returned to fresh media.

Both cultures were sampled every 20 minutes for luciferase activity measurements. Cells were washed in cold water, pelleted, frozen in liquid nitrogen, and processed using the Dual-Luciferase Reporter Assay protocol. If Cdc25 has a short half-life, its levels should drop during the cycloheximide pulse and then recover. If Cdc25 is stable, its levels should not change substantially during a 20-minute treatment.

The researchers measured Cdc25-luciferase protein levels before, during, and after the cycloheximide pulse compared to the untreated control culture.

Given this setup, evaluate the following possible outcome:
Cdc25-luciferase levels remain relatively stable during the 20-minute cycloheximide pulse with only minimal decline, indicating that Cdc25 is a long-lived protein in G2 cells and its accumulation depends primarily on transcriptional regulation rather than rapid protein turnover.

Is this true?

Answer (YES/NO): NO